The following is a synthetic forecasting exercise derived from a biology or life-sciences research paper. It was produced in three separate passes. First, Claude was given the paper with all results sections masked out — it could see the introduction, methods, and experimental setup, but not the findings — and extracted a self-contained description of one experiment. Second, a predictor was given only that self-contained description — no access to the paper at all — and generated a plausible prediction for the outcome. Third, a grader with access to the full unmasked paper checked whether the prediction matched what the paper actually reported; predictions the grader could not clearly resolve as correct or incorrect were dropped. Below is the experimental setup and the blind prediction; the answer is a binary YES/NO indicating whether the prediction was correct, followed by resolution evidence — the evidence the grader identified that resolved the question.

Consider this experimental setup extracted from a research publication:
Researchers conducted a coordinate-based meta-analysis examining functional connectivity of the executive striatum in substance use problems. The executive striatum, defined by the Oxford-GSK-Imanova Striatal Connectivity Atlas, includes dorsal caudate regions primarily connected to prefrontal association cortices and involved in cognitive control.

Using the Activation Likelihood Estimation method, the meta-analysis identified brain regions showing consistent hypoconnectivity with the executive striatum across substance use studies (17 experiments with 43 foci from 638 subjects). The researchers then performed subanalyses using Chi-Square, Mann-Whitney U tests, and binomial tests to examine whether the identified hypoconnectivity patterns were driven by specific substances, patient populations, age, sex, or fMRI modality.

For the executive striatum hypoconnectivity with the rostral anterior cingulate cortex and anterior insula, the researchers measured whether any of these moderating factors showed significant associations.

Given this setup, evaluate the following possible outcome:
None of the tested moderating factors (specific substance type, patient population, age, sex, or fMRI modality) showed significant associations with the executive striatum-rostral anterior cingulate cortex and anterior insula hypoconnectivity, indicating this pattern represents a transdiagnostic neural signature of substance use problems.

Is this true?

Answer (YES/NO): YES